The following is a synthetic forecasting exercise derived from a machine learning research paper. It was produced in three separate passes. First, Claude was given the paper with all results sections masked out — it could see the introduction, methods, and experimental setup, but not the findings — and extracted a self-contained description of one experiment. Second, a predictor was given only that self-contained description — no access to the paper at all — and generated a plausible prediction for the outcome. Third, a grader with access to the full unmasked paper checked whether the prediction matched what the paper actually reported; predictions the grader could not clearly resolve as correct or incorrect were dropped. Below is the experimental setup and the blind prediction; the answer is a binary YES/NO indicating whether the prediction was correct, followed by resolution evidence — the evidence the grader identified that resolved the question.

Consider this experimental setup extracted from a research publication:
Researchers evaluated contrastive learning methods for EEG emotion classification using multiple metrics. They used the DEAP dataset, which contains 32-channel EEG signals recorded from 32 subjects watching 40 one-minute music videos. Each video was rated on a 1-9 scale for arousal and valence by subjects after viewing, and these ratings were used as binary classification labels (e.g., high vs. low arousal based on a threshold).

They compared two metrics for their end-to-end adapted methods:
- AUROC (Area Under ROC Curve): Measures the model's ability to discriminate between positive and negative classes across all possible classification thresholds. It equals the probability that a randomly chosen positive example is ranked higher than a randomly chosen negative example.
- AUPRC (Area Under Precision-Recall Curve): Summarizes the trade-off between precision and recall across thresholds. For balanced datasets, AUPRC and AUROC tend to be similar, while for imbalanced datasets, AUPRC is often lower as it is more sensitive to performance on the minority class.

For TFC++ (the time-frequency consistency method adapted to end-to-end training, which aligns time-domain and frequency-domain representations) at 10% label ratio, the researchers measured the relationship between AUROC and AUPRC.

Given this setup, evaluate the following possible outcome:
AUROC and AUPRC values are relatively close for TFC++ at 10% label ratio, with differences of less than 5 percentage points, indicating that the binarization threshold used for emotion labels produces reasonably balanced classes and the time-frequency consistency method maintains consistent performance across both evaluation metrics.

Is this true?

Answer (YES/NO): YES